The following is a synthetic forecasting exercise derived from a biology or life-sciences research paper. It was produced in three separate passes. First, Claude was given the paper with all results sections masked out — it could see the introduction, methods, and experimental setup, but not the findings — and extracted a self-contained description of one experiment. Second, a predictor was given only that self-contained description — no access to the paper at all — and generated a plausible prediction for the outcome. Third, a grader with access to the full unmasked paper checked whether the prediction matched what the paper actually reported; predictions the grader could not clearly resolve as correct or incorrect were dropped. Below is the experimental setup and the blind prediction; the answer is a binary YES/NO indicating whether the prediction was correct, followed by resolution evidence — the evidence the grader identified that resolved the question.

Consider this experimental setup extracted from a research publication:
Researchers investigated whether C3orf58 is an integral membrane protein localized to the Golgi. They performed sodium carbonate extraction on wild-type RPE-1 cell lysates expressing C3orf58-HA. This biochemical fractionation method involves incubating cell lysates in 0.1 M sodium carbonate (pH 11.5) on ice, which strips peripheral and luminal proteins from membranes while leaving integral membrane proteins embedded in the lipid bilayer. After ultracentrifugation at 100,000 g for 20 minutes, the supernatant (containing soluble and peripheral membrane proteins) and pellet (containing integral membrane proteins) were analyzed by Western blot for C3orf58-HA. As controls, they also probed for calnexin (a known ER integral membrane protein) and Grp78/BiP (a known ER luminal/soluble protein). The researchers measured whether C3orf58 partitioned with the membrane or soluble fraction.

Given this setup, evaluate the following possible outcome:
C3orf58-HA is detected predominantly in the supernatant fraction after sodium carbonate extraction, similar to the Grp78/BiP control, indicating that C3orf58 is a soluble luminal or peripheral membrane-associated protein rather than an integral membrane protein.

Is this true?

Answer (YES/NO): NO